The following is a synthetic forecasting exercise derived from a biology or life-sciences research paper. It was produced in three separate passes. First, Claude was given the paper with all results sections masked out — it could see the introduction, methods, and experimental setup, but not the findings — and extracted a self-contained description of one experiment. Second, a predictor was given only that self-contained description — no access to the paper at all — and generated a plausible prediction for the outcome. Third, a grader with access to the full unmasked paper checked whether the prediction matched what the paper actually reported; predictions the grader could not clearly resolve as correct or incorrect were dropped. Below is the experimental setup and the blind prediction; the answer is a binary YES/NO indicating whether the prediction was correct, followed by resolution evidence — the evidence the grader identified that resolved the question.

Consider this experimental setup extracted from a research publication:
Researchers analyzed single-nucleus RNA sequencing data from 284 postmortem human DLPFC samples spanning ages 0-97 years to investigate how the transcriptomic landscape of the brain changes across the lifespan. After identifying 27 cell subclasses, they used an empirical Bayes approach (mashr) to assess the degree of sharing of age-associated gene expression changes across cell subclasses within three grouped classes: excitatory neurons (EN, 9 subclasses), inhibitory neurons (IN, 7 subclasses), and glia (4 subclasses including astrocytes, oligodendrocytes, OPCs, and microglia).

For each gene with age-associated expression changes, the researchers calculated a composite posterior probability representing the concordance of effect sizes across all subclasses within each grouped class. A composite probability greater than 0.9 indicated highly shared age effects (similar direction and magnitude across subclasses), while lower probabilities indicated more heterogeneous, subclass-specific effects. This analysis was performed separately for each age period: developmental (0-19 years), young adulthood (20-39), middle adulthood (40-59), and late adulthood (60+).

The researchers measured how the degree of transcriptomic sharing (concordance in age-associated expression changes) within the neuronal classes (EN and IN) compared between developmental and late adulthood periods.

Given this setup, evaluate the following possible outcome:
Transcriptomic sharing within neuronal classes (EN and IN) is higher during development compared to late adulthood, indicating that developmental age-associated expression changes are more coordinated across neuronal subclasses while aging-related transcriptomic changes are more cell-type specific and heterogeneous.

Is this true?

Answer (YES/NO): NO